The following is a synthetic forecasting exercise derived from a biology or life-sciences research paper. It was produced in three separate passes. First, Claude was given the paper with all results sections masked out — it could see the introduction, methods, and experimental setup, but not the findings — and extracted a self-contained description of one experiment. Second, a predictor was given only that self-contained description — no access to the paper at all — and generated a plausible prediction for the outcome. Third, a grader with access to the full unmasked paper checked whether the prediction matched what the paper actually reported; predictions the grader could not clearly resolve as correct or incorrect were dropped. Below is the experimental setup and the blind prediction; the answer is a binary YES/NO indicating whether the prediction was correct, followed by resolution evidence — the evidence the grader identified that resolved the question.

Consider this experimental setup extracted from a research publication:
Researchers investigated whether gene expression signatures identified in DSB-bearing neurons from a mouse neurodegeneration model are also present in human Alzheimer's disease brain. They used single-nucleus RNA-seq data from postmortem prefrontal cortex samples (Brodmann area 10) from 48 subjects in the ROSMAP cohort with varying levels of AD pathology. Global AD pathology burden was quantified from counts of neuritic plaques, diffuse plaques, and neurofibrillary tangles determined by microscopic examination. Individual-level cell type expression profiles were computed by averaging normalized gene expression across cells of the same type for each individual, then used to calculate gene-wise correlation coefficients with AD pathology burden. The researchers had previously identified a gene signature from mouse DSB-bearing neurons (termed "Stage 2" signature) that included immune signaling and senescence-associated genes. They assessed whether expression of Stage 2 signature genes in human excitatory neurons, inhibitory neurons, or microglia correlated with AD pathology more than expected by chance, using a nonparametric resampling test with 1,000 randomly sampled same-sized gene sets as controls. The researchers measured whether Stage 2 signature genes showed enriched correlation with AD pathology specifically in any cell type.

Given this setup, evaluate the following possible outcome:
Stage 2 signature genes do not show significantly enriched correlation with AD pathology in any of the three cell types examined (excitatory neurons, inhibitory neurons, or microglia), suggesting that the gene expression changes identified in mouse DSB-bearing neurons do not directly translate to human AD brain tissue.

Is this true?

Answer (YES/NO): NO